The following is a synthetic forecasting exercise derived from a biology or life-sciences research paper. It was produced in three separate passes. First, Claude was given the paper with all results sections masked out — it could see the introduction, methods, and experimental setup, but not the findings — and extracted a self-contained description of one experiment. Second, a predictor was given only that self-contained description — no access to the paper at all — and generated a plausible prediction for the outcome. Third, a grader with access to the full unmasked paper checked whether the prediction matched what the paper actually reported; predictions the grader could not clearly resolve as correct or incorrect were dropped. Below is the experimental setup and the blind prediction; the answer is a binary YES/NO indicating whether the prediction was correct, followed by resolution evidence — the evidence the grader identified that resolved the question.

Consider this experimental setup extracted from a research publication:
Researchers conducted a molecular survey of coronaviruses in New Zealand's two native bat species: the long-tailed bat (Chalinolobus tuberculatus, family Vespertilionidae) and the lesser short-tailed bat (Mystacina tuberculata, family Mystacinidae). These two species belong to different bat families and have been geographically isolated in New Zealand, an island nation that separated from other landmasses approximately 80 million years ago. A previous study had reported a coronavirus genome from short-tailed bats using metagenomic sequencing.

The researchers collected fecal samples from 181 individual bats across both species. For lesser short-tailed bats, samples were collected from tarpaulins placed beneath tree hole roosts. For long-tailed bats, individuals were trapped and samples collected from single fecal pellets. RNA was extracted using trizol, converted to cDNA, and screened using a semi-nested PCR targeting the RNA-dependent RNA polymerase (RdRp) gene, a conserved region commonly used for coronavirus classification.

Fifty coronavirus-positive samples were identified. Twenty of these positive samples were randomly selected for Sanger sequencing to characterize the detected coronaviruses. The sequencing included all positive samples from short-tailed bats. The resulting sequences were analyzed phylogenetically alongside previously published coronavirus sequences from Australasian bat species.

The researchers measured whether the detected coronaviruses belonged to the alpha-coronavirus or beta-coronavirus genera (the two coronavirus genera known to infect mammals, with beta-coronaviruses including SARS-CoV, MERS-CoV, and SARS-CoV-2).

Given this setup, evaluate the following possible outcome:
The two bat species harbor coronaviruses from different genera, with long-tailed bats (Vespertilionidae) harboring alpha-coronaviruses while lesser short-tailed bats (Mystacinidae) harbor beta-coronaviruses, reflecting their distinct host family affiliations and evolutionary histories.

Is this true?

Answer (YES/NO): NO